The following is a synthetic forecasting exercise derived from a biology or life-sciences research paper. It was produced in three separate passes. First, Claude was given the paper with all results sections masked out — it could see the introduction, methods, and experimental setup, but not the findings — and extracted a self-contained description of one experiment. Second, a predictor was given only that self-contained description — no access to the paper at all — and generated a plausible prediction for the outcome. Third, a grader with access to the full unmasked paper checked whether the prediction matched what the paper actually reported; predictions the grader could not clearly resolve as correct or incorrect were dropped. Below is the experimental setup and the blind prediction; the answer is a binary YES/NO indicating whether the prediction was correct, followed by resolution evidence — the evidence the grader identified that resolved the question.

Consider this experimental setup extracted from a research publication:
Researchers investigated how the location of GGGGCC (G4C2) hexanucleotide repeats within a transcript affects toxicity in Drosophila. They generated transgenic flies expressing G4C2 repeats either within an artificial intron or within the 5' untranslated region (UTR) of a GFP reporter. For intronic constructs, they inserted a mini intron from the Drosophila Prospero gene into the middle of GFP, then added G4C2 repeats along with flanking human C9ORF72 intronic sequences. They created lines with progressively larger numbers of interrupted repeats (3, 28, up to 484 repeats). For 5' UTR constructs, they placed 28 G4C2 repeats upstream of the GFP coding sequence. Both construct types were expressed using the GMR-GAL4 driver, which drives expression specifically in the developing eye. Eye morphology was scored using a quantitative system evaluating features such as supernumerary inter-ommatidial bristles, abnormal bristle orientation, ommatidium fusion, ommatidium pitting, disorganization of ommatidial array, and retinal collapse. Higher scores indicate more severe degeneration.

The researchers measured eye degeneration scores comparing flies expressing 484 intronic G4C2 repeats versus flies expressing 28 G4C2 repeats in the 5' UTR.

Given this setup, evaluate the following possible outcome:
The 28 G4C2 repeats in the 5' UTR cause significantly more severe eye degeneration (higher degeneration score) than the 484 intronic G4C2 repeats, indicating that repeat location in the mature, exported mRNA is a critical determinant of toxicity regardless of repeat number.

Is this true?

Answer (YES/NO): YES